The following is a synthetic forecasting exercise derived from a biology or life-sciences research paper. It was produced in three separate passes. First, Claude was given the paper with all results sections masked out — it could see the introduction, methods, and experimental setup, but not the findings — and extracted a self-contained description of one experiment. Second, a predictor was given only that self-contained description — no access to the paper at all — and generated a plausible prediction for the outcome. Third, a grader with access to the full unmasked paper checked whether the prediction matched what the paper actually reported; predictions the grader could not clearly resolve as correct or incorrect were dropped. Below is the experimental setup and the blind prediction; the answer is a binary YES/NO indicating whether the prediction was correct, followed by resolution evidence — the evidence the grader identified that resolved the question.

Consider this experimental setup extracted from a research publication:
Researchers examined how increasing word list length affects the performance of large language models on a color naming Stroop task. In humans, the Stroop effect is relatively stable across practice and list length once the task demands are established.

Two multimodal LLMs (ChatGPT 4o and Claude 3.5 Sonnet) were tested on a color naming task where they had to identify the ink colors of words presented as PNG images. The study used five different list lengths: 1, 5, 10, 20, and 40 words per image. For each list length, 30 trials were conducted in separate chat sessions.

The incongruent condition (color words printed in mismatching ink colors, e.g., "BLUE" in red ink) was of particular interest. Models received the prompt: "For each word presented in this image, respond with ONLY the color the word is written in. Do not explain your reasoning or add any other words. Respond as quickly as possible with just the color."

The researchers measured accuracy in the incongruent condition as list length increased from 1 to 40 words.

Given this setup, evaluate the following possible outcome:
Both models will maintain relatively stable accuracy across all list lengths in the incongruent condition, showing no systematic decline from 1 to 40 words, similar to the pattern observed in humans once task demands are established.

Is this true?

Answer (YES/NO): NO